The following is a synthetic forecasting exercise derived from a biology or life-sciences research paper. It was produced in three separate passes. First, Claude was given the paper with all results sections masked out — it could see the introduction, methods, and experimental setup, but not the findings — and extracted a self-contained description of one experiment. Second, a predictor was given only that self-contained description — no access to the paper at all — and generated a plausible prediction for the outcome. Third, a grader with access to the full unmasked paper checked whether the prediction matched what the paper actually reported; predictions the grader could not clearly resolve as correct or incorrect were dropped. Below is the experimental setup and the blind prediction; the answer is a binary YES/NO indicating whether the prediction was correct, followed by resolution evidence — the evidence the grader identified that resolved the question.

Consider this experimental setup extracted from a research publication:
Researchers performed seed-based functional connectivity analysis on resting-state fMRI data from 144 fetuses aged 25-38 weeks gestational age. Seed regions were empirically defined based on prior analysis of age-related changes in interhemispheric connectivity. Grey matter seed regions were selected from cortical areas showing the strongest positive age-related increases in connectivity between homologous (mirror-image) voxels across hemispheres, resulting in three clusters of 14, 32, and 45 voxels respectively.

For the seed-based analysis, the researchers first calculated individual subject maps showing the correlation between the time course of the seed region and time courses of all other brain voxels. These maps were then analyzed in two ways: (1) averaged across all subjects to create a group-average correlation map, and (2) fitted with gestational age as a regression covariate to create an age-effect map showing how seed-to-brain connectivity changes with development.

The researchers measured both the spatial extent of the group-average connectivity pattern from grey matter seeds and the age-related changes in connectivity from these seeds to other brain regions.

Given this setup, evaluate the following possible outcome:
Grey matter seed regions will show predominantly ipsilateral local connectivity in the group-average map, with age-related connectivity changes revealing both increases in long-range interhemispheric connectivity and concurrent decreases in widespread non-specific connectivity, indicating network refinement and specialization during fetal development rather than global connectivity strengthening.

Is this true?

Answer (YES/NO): NO